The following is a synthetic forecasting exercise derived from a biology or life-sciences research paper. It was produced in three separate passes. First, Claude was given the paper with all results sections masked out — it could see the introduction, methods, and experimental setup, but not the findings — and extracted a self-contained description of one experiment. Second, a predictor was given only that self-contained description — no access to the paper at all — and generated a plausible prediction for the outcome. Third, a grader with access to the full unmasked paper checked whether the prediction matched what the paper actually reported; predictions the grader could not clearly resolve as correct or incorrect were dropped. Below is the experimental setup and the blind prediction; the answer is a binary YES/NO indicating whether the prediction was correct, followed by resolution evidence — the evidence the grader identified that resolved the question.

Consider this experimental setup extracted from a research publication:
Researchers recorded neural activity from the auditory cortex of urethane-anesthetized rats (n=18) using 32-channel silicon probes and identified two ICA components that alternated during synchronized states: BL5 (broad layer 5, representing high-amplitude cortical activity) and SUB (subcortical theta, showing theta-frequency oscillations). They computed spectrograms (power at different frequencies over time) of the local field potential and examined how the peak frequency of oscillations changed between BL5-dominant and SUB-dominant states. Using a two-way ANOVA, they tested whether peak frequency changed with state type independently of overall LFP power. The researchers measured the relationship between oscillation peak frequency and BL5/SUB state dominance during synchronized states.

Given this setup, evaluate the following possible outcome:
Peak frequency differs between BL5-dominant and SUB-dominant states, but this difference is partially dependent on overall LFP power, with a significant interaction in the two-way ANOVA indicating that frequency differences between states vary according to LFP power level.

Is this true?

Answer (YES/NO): NO